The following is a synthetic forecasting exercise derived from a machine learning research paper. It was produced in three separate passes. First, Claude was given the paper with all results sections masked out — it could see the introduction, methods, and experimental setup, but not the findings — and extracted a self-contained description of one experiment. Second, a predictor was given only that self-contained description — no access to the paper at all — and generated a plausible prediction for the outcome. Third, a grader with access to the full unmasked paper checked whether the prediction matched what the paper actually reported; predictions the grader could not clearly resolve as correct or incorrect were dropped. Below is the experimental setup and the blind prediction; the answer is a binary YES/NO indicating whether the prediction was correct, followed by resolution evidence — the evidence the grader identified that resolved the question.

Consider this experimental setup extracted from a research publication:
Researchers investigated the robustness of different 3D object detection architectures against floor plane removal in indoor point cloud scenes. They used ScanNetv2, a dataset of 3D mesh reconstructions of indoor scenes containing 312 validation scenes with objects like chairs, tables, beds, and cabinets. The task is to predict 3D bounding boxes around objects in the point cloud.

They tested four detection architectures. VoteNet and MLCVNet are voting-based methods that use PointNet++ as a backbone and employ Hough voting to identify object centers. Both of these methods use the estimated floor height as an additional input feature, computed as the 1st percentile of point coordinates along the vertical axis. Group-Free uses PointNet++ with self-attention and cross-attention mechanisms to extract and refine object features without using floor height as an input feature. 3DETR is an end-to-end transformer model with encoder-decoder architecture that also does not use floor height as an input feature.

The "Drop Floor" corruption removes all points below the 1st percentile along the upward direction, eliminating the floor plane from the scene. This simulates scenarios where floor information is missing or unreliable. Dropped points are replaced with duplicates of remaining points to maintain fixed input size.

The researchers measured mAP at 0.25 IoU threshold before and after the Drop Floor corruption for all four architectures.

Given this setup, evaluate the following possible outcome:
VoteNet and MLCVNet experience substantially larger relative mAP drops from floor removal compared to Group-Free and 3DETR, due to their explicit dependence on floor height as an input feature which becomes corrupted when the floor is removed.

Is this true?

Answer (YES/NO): YES